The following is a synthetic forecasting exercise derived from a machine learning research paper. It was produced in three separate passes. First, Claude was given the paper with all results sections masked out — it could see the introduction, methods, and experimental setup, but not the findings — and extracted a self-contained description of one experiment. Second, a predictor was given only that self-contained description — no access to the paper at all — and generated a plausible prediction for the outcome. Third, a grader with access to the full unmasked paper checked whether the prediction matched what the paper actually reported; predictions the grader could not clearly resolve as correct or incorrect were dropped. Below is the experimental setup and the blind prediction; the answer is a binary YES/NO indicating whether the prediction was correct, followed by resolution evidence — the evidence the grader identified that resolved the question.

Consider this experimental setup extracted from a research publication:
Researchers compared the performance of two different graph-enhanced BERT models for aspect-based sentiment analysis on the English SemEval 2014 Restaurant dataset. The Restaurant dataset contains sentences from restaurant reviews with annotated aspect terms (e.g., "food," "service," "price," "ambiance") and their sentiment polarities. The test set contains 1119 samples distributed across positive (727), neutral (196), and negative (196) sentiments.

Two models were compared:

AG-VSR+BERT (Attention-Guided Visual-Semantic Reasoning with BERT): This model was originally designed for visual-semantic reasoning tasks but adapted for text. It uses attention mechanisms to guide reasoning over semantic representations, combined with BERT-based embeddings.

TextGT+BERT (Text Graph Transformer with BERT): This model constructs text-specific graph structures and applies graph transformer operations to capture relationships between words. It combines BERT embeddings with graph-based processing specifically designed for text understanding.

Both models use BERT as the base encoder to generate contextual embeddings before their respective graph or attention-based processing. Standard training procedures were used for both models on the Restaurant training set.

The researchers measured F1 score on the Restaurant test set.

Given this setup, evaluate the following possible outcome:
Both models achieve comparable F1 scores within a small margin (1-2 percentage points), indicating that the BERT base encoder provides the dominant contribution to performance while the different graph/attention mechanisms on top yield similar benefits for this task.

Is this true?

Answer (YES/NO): NO